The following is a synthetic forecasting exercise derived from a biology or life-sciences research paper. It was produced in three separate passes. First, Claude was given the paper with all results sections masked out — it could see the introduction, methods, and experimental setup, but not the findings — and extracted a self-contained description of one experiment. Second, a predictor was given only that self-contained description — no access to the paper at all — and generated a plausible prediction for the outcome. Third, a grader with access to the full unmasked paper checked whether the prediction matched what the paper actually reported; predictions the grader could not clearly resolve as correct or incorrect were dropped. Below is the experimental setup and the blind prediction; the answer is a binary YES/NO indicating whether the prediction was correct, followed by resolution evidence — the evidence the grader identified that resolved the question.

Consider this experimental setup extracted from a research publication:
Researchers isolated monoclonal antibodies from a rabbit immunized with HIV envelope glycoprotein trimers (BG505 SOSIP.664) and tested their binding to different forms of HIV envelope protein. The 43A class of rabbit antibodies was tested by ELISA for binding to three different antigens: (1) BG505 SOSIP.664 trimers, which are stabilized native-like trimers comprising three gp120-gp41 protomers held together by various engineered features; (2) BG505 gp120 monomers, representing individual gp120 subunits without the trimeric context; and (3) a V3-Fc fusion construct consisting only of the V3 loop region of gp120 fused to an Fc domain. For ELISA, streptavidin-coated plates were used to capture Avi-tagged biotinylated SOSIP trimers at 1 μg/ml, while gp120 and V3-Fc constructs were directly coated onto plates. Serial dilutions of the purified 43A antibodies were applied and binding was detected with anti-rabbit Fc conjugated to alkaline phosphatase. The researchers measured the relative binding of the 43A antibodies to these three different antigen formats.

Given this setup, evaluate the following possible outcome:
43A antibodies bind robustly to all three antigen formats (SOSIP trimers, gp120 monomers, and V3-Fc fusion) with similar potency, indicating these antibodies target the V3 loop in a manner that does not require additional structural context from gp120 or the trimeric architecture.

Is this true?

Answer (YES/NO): NO